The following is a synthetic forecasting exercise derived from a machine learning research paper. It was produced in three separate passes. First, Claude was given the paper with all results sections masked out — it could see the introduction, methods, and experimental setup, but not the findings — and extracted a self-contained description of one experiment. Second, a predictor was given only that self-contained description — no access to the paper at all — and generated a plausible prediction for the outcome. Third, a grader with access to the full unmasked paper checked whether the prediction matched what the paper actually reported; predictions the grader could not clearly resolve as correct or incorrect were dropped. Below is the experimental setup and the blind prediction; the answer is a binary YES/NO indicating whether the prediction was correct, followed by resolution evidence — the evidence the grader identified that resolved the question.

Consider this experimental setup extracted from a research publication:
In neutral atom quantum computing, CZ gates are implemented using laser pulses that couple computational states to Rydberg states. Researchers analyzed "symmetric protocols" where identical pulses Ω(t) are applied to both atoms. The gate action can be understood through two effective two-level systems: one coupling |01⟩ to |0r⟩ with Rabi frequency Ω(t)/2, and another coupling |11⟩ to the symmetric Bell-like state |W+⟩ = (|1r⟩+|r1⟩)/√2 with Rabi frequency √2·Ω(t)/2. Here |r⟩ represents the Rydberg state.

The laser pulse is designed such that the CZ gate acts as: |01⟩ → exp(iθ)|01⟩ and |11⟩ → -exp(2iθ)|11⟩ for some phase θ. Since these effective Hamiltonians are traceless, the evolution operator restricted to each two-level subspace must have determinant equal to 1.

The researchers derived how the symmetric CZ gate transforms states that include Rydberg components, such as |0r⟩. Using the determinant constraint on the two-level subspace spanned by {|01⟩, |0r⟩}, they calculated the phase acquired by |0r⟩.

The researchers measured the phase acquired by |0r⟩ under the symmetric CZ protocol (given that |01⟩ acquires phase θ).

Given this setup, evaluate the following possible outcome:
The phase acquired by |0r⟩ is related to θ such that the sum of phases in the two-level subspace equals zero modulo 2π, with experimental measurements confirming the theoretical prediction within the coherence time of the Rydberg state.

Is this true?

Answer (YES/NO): NO